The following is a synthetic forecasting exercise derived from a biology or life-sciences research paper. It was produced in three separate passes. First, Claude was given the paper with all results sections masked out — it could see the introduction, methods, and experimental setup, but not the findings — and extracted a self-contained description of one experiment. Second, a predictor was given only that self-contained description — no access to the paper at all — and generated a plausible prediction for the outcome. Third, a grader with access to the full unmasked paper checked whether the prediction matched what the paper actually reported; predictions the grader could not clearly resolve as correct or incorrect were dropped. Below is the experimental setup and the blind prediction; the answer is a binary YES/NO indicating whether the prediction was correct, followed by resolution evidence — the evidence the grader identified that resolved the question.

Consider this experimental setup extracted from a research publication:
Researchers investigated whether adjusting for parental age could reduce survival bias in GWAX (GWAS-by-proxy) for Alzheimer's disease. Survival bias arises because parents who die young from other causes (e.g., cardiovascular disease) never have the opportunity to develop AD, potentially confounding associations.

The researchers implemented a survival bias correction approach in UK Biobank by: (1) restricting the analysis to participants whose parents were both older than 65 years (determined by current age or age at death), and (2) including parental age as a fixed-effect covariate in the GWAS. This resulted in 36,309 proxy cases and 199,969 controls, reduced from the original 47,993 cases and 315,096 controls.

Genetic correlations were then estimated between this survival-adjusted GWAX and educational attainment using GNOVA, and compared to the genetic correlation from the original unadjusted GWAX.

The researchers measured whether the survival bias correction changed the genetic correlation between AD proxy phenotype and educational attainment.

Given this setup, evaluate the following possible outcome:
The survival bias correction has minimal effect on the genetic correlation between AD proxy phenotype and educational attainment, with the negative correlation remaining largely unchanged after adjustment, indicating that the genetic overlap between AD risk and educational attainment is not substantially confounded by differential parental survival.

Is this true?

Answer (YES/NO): NO